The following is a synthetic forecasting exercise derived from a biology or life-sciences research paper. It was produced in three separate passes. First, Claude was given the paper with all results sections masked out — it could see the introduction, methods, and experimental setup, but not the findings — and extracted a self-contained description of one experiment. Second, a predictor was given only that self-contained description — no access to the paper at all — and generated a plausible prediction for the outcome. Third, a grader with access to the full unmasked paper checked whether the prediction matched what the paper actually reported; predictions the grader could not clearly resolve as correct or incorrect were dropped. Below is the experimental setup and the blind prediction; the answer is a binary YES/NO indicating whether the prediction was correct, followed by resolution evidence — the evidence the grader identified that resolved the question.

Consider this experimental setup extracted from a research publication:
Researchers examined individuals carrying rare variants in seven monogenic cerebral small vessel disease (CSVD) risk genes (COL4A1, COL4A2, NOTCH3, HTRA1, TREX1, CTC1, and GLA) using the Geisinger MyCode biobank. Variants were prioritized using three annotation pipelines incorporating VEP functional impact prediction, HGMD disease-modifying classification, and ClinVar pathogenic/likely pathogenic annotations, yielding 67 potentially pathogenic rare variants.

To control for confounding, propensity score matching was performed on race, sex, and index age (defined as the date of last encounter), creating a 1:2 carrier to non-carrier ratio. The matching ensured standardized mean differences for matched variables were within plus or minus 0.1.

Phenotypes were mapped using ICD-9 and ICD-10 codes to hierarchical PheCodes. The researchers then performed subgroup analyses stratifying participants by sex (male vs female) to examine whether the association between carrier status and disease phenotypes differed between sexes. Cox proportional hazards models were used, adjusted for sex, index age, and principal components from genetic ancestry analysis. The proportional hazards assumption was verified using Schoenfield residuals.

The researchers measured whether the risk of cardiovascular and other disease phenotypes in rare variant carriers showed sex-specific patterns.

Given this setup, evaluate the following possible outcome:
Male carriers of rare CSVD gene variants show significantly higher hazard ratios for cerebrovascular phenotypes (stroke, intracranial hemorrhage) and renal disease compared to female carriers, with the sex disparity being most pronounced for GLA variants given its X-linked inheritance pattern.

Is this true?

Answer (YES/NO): NO